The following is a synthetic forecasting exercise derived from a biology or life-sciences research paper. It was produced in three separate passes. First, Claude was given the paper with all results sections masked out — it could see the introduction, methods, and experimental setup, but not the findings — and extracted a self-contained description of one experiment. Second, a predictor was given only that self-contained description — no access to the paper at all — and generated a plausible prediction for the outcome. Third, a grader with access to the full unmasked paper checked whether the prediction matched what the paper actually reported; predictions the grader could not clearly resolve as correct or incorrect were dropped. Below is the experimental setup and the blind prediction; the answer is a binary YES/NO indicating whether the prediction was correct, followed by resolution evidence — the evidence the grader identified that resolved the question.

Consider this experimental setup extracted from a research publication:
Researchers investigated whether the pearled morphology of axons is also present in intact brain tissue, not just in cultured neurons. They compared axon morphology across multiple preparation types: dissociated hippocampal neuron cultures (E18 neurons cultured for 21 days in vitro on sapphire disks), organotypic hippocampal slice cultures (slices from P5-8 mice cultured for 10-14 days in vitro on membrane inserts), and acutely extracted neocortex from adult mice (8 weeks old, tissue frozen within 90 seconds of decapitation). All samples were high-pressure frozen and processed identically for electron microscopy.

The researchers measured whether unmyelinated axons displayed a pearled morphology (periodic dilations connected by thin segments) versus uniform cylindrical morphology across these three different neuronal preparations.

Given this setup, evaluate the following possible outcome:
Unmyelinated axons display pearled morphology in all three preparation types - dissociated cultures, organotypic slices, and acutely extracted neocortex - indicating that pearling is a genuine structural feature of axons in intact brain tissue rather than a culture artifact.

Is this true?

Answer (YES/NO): YES